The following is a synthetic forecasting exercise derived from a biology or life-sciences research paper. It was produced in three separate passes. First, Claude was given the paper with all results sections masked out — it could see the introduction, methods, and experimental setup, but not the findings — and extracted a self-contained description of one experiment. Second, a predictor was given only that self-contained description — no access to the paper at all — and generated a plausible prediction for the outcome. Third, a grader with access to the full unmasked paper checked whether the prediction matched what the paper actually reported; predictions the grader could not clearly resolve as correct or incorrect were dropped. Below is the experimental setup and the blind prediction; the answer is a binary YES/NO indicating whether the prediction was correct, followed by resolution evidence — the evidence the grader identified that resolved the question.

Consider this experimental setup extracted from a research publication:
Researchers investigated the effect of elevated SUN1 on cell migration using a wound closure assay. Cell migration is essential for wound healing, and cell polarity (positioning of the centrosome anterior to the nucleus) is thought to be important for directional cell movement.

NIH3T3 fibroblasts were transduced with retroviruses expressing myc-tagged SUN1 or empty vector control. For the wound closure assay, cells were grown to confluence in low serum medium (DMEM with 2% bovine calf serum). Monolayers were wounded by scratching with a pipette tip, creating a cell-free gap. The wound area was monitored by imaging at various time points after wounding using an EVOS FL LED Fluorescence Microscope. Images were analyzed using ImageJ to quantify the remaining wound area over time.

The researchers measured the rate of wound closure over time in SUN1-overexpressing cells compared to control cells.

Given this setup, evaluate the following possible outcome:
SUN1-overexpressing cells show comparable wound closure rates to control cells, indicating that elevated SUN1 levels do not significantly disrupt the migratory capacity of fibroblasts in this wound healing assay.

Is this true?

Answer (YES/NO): NO